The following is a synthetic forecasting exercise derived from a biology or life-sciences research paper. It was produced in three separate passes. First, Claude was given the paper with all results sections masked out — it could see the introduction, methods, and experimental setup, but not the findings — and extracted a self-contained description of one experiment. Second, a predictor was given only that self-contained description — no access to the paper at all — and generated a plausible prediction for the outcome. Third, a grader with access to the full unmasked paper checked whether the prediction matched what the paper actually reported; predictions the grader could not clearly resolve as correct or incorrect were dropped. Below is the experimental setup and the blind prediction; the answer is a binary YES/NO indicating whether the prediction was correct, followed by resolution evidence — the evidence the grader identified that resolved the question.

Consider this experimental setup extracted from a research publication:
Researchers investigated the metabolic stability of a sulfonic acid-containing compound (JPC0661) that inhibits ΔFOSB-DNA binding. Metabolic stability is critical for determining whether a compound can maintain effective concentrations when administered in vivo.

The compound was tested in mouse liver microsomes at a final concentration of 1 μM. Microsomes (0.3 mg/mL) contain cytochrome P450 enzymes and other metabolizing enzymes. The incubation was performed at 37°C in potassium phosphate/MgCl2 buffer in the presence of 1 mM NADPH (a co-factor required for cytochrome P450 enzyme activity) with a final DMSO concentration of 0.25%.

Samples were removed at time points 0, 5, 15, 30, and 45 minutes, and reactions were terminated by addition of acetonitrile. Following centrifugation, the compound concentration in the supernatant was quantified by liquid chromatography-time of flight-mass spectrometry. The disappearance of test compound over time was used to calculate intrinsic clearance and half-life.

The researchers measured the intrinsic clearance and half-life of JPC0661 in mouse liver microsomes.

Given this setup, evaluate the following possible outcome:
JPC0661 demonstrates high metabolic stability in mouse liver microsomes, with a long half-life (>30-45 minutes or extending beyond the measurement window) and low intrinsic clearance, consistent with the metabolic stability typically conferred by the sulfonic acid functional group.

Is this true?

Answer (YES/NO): YES